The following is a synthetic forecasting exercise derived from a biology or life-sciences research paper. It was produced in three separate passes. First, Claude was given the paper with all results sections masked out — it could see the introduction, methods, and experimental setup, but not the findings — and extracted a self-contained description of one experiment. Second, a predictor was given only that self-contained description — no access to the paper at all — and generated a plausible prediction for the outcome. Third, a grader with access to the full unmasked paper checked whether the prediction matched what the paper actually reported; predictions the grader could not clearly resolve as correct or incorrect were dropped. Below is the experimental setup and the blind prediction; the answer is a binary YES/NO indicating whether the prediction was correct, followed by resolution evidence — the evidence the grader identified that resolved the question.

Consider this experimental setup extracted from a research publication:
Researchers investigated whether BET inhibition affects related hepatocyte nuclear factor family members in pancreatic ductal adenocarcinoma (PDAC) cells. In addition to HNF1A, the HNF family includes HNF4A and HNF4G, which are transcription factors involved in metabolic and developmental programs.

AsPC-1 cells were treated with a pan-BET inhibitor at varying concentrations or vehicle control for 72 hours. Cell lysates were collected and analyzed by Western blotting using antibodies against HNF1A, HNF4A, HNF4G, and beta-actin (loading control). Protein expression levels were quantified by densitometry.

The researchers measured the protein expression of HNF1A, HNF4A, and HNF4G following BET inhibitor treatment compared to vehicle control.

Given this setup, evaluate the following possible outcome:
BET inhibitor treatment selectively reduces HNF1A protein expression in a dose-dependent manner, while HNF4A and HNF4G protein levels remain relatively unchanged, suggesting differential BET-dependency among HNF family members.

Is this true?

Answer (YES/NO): NO